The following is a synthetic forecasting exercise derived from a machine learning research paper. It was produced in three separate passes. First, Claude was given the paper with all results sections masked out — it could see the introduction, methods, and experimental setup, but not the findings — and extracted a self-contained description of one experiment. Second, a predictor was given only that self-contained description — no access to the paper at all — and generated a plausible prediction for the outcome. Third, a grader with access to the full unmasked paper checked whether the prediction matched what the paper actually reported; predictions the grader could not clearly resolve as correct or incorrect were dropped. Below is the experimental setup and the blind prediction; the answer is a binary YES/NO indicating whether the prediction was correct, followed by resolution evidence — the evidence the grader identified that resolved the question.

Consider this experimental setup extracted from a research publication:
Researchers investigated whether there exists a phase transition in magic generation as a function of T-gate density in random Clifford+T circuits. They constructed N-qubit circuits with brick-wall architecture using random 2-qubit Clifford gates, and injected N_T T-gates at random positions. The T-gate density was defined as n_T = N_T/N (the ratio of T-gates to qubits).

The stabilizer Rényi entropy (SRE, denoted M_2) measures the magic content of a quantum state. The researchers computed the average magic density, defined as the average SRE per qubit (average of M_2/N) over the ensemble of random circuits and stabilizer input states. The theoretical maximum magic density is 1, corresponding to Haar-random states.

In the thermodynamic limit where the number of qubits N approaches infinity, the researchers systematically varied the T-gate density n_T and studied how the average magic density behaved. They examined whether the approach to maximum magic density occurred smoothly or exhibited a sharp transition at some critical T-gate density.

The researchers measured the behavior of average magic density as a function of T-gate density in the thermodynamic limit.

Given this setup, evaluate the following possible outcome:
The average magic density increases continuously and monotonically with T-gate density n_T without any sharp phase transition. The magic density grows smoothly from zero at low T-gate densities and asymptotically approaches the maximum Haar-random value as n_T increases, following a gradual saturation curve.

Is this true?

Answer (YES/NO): NO